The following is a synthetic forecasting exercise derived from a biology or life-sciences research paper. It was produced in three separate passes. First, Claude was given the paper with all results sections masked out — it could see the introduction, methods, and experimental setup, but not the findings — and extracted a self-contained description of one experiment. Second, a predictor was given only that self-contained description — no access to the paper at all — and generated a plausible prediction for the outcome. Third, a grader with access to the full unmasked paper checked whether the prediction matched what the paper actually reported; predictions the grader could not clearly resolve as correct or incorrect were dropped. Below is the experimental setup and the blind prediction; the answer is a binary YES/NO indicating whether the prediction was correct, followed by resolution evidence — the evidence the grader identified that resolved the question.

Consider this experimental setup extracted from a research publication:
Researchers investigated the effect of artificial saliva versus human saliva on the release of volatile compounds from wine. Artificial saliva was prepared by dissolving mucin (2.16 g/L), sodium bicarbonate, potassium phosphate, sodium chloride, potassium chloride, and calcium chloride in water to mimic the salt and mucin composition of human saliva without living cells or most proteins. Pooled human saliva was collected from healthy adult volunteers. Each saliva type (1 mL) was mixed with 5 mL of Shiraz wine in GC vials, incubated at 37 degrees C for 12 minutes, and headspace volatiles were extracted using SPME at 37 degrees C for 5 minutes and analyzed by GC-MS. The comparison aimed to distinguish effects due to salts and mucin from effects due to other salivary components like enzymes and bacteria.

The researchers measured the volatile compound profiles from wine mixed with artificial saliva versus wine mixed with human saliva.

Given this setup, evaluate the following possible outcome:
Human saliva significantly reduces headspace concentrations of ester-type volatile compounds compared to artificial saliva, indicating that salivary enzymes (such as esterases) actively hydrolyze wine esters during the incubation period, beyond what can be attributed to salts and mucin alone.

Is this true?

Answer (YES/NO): NO